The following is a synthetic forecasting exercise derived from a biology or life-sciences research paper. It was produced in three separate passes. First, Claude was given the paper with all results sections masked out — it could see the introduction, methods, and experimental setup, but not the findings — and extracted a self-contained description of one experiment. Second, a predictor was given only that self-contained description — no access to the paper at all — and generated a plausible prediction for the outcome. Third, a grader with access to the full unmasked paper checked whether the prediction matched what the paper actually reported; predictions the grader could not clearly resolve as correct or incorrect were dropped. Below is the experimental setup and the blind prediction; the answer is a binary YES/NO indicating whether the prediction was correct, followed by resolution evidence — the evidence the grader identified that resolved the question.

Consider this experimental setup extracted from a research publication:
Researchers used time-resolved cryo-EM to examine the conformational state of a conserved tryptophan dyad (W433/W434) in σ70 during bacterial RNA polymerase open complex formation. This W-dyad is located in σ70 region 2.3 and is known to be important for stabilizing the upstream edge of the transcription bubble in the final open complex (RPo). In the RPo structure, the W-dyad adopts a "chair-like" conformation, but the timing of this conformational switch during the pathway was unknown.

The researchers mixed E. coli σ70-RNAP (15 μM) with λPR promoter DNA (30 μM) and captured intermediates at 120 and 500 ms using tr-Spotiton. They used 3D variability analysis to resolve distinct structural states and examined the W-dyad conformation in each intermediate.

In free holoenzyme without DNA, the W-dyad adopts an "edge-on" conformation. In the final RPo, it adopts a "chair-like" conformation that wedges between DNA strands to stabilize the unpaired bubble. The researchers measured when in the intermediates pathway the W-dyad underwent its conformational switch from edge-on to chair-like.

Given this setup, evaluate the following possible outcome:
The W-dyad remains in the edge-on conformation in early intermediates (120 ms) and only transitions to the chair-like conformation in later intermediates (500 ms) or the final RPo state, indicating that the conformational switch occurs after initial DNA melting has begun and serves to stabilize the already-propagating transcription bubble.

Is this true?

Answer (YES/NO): NO